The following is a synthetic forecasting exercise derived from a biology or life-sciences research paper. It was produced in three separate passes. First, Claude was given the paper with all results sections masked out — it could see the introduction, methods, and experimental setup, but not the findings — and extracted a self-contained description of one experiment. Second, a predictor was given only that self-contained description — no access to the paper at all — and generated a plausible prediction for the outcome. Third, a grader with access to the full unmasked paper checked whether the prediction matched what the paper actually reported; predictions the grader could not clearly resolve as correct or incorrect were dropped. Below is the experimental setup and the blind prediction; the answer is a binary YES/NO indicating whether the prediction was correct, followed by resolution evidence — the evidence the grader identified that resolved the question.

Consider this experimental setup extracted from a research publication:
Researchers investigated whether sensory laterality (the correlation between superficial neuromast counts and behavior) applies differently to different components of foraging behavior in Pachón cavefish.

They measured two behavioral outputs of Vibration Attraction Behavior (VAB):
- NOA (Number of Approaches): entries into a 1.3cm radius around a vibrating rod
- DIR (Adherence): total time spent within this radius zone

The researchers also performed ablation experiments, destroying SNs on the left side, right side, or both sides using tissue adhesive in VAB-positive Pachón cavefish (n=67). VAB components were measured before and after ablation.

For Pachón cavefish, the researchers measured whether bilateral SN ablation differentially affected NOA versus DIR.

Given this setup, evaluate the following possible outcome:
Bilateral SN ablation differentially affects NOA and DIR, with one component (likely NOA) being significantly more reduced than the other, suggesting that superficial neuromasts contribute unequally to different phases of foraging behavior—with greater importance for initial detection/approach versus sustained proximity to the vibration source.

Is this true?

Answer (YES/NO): NO